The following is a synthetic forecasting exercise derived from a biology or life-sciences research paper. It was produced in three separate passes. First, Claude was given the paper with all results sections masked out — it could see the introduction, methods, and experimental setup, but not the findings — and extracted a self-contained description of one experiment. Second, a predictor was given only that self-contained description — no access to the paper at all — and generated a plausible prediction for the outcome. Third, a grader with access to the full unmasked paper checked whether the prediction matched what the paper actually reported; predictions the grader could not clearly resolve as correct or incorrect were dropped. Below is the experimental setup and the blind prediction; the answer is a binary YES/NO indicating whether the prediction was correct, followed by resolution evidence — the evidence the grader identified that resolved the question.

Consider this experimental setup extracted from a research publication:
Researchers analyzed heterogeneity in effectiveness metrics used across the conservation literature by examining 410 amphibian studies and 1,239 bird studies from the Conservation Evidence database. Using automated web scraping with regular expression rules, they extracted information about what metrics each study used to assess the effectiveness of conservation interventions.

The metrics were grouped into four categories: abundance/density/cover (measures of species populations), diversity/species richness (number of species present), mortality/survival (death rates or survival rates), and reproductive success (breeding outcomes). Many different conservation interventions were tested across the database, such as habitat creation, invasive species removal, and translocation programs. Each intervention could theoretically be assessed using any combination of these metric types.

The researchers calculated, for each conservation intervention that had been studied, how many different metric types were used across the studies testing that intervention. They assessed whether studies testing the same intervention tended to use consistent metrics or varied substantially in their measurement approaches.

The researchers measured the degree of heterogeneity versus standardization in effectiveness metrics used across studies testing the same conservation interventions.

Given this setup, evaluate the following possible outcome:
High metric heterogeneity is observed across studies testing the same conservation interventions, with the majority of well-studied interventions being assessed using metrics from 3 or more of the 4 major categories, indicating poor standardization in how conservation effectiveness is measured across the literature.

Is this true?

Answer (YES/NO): NO